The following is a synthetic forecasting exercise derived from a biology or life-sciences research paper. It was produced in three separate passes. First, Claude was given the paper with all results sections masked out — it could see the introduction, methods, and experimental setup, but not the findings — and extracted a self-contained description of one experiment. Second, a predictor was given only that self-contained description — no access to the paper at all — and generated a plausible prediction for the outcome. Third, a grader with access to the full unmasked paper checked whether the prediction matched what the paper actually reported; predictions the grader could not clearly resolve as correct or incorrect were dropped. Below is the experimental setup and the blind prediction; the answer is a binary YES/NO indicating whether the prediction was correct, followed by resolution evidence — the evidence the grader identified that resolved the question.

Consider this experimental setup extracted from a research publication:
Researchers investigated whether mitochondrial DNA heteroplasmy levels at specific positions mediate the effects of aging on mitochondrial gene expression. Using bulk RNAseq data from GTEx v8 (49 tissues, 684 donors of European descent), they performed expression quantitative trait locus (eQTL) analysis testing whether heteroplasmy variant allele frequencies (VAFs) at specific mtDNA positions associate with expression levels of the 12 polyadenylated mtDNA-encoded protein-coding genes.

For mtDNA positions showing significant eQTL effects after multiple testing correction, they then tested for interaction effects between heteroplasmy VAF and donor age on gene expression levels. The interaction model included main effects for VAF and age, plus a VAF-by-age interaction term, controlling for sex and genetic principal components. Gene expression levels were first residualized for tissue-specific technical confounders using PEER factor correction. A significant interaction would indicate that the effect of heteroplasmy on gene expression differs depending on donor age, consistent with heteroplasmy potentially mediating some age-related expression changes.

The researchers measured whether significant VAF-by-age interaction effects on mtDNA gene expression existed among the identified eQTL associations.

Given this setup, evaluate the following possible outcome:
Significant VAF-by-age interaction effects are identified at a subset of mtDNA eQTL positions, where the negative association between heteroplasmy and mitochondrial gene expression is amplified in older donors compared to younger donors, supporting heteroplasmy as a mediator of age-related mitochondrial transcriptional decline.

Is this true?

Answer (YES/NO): NO